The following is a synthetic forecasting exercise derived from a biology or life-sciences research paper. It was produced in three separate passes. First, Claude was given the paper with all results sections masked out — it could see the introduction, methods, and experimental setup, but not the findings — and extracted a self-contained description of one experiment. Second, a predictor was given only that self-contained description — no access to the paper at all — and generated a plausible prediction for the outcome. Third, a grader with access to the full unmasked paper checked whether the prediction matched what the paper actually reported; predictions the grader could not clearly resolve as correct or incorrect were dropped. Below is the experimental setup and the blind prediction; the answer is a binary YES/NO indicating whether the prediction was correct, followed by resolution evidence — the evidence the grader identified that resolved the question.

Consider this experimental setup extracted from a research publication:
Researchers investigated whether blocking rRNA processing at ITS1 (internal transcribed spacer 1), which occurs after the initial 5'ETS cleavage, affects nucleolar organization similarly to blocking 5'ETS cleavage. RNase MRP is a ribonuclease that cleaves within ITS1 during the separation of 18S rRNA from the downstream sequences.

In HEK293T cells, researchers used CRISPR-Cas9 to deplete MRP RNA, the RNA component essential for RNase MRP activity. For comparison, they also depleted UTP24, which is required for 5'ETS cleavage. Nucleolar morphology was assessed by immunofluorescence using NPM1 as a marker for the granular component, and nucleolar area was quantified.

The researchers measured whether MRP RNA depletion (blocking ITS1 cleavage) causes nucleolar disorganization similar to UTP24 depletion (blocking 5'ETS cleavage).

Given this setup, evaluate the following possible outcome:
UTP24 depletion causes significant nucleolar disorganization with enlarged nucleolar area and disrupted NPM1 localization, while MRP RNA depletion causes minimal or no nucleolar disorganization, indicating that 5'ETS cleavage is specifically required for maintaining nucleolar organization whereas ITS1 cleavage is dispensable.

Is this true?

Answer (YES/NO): YES